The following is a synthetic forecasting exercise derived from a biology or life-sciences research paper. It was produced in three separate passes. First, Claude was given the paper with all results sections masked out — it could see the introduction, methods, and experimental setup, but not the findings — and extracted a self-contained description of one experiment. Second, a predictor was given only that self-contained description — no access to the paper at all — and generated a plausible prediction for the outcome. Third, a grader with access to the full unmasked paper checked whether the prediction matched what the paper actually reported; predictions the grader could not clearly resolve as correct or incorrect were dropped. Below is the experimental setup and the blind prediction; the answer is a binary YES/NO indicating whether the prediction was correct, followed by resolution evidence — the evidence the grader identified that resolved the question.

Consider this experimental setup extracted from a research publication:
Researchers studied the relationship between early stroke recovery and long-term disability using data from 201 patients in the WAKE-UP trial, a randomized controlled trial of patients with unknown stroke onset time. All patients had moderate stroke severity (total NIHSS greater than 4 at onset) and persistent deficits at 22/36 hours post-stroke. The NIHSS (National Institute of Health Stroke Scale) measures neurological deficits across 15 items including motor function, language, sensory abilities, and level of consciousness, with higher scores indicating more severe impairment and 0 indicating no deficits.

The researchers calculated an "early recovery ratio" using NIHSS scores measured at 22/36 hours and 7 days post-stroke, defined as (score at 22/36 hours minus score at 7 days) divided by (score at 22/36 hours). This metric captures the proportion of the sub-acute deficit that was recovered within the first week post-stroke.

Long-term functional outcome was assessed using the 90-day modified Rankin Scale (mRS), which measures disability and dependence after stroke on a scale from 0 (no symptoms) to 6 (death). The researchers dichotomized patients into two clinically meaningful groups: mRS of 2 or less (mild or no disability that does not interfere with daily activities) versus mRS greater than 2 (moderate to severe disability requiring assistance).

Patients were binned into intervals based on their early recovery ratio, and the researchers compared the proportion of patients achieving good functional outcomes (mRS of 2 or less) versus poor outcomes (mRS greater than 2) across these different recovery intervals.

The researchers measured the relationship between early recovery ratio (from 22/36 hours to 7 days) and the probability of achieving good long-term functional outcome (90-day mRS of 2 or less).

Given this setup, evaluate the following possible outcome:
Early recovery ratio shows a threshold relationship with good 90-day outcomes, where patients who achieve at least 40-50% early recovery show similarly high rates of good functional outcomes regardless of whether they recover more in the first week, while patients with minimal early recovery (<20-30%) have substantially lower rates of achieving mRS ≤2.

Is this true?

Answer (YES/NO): NO